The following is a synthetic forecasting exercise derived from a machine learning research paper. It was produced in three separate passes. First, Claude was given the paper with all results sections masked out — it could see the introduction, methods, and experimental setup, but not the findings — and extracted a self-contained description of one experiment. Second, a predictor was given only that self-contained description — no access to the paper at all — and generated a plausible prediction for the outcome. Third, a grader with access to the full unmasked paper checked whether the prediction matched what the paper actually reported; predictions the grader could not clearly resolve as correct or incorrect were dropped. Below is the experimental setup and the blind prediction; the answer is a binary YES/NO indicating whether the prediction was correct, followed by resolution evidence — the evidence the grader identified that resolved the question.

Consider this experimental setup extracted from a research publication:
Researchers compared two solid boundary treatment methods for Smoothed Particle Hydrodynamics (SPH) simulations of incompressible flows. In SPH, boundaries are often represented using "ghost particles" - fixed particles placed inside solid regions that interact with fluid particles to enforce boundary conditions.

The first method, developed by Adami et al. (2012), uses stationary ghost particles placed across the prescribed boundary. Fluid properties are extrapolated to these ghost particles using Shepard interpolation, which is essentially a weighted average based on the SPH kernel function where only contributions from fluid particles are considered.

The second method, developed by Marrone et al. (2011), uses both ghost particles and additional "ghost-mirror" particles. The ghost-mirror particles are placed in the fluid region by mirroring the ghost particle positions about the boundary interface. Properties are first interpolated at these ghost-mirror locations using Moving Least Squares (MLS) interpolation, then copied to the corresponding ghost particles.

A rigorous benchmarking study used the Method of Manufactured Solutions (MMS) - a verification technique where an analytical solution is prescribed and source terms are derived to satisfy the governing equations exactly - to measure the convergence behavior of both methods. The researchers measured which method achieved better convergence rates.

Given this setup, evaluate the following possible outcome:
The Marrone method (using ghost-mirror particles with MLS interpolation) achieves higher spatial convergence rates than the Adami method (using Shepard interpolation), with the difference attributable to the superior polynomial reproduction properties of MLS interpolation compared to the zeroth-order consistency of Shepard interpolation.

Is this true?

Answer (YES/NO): NO